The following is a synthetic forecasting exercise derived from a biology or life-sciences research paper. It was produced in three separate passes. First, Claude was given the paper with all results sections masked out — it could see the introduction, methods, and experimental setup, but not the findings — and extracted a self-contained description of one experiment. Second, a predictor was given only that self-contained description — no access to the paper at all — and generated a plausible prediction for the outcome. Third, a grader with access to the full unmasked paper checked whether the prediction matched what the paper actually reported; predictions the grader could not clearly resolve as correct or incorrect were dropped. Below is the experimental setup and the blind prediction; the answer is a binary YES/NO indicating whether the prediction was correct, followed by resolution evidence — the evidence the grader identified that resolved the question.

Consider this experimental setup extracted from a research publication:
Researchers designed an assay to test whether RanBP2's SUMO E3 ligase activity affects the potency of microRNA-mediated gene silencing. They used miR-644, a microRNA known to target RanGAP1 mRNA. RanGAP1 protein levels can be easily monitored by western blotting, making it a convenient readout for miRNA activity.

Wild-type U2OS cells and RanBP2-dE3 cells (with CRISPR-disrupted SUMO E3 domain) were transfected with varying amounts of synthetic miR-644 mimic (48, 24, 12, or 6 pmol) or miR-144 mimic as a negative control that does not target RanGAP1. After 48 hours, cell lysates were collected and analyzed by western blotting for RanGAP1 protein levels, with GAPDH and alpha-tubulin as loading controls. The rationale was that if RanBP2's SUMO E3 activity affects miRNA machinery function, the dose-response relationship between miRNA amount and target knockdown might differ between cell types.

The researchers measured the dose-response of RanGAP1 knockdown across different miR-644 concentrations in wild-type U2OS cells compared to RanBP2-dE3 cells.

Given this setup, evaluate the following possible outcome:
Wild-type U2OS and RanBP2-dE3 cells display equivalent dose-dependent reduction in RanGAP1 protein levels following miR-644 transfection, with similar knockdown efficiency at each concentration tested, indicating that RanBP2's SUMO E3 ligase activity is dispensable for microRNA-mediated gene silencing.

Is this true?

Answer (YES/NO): NO